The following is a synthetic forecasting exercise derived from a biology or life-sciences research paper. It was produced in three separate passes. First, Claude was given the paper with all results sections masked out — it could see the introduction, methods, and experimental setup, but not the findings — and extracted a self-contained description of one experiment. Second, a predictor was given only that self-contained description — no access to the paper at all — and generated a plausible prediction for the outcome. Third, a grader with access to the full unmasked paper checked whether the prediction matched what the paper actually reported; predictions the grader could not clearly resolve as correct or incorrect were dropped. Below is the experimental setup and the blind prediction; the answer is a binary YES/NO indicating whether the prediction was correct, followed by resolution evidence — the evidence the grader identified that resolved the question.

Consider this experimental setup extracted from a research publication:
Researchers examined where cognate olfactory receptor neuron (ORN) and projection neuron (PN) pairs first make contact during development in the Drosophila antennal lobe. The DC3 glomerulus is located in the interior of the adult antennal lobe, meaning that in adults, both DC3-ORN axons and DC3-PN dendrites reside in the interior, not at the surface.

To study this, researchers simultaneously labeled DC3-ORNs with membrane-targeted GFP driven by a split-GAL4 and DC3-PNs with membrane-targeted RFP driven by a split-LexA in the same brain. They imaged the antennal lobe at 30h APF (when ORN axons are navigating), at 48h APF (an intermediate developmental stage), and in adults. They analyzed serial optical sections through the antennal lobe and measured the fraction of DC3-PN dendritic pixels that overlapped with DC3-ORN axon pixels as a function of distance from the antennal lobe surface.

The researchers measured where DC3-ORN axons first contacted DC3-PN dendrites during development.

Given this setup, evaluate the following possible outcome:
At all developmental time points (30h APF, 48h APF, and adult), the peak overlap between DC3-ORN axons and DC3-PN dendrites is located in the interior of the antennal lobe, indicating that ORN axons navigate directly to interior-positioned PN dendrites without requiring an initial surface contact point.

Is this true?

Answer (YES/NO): NO